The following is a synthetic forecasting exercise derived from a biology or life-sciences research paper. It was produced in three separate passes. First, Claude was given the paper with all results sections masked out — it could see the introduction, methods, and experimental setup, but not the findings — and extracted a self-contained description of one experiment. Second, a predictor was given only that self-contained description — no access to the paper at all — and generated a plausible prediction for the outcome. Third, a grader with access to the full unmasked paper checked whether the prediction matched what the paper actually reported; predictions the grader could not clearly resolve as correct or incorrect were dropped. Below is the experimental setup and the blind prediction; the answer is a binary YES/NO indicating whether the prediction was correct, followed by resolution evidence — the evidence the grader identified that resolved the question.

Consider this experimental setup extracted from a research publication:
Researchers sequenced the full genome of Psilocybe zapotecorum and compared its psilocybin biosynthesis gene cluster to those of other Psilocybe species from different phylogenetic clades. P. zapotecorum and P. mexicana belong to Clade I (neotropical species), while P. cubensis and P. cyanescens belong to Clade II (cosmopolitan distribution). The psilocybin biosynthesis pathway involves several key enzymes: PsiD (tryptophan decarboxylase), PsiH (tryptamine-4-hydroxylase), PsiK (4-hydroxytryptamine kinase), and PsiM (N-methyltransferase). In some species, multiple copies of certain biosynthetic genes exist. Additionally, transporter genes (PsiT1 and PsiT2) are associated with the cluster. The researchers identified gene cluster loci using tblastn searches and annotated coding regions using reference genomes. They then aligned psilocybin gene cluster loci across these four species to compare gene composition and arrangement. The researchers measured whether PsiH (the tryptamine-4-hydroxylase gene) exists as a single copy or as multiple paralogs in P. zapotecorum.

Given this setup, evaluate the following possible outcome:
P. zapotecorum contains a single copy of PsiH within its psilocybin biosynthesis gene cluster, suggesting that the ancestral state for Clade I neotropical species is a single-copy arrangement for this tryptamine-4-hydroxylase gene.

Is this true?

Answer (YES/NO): NO